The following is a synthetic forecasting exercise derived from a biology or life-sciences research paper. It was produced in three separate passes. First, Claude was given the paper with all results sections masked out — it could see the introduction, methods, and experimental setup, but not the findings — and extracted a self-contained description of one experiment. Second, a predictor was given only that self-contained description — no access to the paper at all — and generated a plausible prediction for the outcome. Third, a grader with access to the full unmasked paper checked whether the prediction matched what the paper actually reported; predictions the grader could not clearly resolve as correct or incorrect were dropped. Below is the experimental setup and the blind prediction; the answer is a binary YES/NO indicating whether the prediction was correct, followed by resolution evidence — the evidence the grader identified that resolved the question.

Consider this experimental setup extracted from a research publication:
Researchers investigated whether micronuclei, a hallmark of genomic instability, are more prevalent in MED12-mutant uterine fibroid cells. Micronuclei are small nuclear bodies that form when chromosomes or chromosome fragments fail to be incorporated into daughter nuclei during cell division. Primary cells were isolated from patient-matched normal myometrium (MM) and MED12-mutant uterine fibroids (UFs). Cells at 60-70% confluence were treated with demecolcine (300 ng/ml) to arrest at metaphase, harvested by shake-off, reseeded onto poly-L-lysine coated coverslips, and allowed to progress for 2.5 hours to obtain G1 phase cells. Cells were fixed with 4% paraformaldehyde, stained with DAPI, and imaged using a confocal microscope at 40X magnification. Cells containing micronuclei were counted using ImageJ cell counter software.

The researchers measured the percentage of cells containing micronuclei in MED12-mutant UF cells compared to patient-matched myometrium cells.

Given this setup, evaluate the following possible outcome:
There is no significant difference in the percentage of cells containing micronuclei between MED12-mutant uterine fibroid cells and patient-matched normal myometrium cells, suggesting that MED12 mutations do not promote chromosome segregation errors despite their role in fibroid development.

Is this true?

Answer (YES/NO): NO